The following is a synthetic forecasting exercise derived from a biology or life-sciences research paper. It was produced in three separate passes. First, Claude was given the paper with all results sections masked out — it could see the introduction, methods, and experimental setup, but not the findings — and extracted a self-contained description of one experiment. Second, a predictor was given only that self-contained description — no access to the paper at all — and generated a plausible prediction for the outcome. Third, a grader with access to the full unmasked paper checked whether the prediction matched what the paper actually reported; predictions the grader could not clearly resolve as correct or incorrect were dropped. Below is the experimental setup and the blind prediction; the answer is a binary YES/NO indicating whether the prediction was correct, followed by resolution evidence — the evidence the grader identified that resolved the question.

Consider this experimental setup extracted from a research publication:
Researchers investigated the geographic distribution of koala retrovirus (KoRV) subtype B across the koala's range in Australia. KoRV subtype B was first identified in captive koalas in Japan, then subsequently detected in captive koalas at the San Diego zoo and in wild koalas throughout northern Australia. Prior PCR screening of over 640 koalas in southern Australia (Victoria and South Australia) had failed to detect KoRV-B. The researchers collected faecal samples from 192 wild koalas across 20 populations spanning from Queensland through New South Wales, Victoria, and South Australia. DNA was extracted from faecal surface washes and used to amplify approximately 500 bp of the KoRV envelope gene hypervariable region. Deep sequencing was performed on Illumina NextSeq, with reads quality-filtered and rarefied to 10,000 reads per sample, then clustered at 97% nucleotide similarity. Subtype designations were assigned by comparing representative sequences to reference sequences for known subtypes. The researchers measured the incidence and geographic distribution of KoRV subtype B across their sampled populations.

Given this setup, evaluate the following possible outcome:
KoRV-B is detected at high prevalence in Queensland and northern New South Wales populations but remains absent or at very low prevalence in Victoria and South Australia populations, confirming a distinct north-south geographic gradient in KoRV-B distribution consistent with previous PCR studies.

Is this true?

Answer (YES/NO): NO